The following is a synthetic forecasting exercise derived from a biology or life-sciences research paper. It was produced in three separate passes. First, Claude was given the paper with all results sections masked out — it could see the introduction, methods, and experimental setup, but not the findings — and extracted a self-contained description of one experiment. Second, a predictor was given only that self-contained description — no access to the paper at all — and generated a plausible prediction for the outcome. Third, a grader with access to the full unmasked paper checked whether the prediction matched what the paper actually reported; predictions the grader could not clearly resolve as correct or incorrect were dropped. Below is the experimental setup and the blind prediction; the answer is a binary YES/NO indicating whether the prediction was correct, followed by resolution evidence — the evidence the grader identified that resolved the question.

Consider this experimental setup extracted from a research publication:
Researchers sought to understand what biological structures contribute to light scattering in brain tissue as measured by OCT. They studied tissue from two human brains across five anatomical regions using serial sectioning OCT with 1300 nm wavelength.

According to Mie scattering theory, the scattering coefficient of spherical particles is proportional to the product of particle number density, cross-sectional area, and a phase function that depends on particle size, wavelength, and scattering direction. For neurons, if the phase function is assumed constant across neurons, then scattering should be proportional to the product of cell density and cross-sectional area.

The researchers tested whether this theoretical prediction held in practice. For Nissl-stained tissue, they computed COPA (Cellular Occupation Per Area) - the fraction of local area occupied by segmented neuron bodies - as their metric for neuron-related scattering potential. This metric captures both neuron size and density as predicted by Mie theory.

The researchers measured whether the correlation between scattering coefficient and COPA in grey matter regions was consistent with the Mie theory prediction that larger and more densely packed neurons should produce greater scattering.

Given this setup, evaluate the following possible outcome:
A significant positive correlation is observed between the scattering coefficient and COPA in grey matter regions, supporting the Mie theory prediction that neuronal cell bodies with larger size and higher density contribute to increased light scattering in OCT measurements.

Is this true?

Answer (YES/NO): NO